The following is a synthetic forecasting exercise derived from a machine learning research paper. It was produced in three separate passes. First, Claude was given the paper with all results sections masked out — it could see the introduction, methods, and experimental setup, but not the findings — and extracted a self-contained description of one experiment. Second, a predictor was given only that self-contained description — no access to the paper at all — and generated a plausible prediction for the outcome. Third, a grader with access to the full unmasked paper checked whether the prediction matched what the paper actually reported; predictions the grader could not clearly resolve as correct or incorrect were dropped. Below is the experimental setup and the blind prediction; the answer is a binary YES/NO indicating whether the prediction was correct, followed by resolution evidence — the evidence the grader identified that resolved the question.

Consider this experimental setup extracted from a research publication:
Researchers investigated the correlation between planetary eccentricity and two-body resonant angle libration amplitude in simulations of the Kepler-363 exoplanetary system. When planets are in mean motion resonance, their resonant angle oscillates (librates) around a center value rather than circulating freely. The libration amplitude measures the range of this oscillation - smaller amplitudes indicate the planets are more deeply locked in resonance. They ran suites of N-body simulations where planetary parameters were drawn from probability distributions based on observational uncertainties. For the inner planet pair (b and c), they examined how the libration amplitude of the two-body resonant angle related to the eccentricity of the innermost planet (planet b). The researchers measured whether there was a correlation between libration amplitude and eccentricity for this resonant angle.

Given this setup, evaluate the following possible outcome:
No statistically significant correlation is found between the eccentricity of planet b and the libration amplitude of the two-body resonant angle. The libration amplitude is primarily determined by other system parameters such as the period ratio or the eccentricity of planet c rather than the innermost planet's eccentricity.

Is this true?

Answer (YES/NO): NO